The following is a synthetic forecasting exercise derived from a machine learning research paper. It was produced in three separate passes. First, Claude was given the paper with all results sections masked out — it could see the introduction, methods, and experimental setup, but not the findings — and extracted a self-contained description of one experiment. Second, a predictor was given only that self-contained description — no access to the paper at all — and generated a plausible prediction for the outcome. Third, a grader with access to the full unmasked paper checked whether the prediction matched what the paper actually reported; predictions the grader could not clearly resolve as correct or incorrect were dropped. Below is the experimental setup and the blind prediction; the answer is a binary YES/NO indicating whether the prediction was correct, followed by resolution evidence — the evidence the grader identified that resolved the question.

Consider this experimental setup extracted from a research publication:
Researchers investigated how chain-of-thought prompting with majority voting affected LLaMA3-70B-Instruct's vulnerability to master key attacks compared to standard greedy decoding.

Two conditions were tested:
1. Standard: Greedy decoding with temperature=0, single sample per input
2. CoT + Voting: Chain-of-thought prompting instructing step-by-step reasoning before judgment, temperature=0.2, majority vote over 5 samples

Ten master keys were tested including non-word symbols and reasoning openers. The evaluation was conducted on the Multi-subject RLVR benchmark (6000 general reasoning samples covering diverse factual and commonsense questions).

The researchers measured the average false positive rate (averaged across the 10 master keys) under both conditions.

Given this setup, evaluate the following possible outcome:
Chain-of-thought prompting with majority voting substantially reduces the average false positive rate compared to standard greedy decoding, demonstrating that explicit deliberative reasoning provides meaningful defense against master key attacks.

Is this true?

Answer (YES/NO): NO